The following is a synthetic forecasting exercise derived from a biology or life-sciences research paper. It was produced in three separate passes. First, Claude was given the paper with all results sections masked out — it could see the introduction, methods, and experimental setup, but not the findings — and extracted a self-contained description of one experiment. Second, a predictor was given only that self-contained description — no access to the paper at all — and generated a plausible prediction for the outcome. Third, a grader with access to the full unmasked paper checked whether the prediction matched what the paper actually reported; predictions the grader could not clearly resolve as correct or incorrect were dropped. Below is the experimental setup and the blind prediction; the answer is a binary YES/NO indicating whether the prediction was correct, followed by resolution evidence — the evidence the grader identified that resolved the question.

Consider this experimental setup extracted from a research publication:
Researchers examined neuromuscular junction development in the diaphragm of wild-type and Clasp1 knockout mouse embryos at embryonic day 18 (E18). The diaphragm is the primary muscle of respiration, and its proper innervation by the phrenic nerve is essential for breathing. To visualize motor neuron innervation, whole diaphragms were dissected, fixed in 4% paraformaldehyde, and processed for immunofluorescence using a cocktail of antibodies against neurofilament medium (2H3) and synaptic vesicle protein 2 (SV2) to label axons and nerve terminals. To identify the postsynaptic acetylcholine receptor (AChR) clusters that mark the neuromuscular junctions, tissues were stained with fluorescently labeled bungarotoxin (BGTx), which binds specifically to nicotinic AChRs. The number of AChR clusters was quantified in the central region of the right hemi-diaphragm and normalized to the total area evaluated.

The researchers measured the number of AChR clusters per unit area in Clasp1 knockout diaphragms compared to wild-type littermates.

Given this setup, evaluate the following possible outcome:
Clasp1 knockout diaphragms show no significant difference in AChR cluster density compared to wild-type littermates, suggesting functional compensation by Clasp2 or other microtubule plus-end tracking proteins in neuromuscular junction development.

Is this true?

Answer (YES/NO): NO